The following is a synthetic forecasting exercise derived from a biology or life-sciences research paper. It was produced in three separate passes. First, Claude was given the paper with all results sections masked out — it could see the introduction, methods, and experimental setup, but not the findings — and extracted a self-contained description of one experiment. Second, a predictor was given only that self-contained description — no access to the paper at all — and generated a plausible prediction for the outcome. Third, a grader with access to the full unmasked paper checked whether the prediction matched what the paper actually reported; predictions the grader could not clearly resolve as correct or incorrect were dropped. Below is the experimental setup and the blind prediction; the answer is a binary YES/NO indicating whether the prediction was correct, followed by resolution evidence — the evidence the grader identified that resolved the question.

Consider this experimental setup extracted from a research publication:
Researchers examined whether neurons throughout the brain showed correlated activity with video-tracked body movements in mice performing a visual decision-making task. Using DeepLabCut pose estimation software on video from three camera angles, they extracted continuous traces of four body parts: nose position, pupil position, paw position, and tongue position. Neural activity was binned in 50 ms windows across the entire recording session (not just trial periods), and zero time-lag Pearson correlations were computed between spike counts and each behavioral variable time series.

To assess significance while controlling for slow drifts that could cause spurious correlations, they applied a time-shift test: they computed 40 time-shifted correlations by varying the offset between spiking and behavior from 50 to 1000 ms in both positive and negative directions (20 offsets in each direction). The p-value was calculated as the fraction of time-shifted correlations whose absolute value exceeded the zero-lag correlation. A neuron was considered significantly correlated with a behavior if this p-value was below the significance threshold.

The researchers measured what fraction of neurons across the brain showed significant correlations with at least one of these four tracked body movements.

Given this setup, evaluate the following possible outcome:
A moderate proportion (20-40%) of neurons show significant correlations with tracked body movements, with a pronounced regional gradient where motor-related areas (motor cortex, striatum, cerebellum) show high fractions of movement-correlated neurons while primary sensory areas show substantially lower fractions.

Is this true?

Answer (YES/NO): NO